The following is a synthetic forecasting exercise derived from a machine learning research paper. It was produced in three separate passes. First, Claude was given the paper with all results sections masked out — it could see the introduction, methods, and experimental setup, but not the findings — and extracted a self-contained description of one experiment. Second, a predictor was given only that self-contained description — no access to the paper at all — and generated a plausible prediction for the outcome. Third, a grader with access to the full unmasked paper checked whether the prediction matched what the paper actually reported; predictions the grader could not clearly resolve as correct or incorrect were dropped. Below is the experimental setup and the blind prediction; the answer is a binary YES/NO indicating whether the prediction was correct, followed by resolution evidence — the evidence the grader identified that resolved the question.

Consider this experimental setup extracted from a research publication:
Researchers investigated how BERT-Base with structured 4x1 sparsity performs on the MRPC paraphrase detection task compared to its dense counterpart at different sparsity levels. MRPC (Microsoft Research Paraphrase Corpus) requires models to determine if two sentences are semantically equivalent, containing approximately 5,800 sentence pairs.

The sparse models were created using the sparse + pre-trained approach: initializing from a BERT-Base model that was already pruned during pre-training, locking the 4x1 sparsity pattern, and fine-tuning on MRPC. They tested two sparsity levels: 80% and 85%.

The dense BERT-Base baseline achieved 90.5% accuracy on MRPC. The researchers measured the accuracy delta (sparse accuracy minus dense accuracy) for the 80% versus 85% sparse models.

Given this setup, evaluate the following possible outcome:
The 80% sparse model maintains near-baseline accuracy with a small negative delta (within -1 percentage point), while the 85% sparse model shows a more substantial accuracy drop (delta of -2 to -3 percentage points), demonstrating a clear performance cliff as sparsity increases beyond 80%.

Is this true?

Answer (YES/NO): NO